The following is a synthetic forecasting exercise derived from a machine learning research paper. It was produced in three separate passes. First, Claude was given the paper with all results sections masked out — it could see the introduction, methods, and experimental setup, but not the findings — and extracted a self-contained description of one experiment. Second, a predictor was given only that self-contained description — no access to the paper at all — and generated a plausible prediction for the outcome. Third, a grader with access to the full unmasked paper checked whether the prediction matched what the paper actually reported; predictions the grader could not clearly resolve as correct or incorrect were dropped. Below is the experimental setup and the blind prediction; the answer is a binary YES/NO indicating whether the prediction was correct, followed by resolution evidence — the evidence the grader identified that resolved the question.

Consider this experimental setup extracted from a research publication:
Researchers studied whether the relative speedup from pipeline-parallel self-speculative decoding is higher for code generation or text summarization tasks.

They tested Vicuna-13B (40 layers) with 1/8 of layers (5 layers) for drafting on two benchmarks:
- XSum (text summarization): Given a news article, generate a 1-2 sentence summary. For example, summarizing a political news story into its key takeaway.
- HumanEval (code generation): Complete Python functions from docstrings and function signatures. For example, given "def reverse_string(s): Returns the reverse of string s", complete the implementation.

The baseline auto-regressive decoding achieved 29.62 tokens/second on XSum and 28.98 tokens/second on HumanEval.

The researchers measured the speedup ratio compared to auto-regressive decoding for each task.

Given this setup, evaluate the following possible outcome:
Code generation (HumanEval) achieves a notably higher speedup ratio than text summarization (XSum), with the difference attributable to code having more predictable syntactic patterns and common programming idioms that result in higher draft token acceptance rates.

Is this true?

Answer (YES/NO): YES